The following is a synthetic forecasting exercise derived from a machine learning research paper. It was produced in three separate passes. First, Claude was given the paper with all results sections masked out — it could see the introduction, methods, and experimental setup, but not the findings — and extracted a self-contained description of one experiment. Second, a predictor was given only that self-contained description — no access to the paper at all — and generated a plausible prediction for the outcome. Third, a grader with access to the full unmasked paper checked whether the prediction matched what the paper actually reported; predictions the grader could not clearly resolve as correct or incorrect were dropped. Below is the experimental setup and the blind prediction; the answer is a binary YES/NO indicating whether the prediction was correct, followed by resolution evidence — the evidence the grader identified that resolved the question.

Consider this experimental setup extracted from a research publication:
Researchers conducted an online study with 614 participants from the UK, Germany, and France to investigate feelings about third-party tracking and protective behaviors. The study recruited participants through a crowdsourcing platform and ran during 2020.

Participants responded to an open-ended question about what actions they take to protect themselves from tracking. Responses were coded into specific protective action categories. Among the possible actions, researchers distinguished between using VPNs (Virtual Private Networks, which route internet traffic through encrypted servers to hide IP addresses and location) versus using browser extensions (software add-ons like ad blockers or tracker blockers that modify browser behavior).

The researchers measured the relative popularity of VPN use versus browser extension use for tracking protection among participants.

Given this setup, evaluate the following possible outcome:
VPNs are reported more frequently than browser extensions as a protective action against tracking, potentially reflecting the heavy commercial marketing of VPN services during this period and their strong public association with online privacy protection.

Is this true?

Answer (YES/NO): NO